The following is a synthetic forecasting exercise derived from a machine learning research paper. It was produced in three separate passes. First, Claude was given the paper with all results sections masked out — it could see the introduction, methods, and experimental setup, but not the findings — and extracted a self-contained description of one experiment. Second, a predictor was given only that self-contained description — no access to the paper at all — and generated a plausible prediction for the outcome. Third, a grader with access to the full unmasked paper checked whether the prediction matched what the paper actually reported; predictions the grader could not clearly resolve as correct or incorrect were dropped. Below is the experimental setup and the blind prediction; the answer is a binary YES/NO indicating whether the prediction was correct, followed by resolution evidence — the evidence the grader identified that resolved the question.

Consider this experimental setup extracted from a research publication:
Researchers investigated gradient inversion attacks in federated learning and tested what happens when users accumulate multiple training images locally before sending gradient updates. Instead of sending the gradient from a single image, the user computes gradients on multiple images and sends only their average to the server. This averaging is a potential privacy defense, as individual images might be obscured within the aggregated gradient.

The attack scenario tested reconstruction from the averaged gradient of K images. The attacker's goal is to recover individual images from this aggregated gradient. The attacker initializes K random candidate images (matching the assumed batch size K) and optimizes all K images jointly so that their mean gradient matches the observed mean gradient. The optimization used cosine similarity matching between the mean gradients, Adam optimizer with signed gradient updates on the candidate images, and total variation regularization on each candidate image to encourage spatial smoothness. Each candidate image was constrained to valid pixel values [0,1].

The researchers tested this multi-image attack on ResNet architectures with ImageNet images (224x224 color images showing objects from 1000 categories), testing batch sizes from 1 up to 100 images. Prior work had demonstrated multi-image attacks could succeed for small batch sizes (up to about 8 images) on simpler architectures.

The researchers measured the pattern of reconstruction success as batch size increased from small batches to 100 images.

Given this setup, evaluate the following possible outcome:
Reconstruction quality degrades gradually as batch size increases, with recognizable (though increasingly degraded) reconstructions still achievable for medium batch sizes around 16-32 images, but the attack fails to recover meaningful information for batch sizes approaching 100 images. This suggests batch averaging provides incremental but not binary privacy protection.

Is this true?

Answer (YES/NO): NO